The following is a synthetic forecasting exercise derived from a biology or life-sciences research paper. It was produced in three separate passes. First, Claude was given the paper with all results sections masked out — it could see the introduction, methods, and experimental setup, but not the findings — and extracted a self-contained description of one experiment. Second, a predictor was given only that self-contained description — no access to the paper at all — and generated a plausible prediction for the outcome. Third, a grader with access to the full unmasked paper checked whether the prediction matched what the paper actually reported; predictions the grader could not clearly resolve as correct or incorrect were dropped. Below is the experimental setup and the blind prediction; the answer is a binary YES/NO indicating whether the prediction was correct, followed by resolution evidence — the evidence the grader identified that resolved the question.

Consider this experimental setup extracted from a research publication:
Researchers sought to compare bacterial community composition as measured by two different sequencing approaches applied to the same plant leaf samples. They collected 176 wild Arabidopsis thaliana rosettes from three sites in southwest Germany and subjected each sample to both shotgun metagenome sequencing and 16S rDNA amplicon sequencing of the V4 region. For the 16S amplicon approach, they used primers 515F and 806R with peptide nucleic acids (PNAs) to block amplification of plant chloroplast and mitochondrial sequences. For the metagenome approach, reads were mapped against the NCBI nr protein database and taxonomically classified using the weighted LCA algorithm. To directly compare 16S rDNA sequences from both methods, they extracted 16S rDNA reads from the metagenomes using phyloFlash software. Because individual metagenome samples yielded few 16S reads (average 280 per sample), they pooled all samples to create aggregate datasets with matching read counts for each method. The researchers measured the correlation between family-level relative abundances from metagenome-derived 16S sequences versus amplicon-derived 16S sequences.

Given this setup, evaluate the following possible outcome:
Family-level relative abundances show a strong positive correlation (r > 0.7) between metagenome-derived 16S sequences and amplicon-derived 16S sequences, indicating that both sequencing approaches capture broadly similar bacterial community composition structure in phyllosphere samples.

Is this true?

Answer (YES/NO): YES